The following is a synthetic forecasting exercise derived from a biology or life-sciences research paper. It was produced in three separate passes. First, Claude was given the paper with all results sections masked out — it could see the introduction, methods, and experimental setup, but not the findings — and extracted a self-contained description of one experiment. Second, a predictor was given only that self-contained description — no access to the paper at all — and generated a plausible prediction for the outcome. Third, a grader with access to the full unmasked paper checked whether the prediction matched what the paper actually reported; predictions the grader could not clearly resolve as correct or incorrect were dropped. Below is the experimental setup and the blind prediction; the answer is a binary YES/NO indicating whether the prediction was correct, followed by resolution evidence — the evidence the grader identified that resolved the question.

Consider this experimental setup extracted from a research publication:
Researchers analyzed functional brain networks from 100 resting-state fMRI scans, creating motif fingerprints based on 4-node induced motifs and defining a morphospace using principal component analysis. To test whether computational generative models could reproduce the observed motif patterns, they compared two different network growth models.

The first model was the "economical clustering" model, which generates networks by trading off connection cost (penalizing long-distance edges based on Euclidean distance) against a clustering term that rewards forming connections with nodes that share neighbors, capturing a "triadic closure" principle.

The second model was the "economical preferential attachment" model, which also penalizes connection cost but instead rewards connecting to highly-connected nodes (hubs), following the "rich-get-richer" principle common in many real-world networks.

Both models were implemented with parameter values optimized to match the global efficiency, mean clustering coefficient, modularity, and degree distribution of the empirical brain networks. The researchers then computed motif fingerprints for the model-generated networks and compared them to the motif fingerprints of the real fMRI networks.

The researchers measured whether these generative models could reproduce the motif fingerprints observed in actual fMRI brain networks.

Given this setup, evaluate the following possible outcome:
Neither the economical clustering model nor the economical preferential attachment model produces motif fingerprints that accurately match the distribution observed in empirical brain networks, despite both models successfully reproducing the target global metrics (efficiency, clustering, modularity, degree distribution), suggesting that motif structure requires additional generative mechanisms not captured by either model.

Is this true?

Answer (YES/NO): NO